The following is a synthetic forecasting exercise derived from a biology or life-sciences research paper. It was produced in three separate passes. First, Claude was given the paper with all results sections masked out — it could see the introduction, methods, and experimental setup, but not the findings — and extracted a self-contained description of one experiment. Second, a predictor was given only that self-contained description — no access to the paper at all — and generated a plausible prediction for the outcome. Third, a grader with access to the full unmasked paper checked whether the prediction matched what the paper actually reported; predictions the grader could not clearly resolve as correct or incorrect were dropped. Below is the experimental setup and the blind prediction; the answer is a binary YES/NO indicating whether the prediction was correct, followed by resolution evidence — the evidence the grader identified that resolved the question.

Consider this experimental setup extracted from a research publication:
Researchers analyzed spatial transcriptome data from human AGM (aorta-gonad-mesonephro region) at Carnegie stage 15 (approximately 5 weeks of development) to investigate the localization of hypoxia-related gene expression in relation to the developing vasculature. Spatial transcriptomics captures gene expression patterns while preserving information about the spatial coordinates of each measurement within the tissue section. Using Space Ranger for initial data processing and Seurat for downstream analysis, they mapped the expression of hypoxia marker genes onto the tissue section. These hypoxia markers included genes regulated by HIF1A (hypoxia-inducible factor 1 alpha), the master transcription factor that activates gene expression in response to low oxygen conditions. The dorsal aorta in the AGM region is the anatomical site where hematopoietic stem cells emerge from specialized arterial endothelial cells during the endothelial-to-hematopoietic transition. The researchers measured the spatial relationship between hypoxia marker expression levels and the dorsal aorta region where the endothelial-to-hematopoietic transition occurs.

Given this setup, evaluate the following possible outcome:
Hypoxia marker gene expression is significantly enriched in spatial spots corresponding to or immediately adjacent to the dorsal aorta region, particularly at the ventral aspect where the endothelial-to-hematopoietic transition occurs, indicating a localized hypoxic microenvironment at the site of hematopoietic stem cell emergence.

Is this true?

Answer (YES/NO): YES